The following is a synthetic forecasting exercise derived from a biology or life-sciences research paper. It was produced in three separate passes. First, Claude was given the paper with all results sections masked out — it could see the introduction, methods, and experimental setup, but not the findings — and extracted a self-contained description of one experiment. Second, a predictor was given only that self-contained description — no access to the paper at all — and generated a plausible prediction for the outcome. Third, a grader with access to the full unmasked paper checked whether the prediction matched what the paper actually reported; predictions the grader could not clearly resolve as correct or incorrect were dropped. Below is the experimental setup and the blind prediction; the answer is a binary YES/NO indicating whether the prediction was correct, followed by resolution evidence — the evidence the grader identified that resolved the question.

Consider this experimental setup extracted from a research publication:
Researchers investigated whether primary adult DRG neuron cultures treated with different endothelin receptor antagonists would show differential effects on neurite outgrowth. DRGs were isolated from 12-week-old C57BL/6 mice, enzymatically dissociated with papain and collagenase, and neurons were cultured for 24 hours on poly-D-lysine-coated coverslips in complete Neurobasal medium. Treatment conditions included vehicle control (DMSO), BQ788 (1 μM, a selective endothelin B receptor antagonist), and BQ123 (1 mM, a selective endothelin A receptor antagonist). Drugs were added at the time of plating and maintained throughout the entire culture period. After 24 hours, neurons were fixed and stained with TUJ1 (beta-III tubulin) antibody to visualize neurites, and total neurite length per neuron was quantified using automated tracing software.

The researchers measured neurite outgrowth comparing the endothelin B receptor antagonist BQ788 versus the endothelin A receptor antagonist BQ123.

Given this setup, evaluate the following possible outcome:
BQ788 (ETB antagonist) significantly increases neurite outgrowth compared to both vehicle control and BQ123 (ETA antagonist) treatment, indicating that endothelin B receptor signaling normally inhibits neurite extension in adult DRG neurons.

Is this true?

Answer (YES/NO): YES